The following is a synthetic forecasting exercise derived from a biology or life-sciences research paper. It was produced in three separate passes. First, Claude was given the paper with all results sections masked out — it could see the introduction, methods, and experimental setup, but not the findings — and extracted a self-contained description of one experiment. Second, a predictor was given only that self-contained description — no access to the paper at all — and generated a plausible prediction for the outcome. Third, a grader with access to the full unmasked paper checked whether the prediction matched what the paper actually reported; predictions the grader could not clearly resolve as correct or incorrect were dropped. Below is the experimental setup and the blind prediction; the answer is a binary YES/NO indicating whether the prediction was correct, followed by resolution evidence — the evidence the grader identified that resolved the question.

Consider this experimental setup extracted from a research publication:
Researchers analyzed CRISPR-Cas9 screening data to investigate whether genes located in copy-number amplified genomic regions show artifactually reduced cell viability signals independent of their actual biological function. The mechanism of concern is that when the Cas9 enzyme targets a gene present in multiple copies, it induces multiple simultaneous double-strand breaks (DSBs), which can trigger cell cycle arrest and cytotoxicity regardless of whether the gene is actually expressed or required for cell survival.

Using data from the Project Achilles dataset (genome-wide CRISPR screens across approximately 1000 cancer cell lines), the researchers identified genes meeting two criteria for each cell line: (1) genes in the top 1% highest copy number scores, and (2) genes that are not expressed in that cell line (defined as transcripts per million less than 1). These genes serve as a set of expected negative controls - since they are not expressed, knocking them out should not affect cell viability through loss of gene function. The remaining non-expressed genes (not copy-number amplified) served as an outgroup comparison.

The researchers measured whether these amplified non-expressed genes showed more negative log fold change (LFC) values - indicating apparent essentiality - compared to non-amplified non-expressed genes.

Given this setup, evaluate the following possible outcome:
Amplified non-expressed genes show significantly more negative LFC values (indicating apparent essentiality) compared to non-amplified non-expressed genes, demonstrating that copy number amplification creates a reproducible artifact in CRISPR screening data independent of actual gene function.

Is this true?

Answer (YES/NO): YES